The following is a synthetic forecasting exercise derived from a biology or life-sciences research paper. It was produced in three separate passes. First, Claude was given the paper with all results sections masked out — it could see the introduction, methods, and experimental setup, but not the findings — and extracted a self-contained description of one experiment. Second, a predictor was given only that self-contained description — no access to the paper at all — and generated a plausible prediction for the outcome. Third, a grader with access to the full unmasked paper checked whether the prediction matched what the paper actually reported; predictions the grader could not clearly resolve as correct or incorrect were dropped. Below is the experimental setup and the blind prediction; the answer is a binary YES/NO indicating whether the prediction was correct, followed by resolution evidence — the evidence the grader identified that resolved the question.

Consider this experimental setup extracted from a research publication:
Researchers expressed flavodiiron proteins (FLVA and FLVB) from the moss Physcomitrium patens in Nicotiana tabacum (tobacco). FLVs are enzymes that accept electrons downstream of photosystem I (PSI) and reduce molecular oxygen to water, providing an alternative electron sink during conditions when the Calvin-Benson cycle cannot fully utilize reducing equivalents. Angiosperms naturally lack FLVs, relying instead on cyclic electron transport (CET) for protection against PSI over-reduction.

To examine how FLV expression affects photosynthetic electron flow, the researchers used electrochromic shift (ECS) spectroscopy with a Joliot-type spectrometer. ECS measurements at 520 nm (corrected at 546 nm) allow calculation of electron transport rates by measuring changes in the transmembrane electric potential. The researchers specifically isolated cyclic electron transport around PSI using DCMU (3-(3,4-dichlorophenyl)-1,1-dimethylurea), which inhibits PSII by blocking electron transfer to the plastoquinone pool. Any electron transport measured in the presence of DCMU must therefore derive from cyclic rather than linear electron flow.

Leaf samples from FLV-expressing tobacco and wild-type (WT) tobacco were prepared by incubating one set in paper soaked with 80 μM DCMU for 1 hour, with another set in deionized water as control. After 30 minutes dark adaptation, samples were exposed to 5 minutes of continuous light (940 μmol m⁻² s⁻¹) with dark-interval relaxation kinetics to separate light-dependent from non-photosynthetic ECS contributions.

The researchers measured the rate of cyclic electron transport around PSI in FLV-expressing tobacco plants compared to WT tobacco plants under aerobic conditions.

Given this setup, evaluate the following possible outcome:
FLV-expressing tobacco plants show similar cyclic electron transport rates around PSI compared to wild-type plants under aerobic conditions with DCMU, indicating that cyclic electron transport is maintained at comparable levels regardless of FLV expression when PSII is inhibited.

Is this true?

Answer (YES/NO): NO